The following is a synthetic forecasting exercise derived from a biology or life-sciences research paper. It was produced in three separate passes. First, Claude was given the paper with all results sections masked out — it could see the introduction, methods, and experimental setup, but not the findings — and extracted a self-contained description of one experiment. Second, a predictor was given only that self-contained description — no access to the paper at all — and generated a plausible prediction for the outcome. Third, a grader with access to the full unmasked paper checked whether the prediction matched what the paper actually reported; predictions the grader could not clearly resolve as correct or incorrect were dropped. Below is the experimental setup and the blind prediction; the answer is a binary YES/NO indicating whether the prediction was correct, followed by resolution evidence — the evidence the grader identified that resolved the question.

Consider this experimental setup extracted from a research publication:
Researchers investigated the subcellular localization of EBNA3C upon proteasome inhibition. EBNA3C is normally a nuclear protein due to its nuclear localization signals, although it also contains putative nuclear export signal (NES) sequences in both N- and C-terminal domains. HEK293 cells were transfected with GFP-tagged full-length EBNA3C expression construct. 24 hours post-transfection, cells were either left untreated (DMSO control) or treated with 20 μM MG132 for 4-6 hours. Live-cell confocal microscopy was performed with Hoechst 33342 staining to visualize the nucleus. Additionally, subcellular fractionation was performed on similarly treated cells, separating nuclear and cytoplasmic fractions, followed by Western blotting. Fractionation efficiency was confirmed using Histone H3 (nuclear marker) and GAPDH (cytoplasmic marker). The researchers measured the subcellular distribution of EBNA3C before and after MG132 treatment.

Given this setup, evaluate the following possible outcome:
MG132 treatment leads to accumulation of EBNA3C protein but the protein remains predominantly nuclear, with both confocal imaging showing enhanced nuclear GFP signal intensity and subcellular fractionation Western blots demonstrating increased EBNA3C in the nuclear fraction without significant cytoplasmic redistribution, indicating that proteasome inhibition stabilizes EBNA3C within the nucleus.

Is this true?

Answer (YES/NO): NO